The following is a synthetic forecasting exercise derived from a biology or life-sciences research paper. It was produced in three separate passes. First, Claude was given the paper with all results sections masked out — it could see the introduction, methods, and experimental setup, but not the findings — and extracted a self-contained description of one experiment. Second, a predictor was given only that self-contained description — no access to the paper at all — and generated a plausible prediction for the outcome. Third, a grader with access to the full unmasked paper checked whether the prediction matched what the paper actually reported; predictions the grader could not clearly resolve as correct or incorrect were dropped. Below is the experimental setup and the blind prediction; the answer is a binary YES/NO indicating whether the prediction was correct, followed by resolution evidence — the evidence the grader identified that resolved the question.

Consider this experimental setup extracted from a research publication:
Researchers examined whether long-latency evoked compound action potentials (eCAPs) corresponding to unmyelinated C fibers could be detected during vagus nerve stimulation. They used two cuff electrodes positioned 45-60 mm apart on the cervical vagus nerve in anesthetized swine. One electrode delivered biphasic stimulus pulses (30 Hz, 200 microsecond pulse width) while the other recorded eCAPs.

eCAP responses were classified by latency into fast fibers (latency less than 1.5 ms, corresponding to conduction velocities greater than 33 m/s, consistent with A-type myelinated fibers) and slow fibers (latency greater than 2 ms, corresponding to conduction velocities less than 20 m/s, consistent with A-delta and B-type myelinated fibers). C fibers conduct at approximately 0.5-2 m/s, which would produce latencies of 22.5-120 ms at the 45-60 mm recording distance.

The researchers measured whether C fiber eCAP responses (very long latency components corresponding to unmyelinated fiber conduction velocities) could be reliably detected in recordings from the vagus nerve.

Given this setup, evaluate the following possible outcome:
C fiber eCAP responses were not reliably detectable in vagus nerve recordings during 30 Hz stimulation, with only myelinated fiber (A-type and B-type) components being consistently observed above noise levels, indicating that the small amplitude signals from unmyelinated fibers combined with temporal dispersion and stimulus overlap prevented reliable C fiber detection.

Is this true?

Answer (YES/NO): YES